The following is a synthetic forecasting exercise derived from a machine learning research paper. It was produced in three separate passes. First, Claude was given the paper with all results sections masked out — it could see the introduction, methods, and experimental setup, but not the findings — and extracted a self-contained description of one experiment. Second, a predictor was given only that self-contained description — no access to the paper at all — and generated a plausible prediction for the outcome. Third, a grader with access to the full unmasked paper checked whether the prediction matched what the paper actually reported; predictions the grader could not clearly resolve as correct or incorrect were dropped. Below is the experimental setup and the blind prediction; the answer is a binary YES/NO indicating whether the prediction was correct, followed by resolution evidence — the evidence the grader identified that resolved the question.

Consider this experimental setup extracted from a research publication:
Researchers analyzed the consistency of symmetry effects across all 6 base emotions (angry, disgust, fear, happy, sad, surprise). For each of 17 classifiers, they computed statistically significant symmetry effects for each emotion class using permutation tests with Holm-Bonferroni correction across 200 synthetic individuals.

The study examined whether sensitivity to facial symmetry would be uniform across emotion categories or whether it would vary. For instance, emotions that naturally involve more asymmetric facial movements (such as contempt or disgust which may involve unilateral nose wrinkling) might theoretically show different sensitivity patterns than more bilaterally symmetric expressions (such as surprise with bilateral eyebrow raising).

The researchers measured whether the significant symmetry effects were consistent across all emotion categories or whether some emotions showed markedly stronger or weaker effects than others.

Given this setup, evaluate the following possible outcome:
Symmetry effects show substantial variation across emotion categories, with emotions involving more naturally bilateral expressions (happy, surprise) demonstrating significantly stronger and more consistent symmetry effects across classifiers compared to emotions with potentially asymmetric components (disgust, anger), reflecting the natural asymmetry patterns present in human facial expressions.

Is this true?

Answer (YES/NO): NO